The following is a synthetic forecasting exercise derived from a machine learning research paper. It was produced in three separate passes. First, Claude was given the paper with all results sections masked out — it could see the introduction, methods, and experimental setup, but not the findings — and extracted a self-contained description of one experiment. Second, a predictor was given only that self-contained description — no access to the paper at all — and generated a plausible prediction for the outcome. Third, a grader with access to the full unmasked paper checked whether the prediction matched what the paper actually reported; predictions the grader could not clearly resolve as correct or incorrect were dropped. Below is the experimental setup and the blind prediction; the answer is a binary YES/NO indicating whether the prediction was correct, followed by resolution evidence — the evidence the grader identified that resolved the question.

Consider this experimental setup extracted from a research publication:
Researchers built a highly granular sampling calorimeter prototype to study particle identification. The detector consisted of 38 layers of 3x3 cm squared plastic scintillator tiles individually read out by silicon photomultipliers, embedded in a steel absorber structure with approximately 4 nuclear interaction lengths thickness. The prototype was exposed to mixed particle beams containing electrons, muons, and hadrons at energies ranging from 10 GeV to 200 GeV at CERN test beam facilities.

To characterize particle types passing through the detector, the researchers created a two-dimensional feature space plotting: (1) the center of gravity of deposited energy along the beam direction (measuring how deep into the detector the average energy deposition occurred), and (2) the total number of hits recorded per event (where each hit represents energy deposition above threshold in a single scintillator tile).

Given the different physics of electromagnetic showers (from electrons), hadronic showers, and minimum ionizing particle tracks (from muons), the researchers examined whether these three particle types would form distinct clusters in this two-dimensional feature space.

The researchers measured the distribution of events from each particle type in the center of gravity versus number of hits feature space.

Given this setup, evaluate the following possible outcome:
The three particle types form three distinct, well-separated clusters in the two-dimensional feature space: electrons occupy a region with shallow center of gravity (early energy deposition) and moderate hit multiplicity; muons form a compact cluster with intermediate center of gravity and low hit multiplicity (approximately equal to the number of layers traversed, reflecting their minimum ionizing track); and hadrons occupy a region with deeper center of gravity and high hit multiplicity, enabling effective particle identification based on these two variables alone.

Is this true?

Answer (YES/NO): NO